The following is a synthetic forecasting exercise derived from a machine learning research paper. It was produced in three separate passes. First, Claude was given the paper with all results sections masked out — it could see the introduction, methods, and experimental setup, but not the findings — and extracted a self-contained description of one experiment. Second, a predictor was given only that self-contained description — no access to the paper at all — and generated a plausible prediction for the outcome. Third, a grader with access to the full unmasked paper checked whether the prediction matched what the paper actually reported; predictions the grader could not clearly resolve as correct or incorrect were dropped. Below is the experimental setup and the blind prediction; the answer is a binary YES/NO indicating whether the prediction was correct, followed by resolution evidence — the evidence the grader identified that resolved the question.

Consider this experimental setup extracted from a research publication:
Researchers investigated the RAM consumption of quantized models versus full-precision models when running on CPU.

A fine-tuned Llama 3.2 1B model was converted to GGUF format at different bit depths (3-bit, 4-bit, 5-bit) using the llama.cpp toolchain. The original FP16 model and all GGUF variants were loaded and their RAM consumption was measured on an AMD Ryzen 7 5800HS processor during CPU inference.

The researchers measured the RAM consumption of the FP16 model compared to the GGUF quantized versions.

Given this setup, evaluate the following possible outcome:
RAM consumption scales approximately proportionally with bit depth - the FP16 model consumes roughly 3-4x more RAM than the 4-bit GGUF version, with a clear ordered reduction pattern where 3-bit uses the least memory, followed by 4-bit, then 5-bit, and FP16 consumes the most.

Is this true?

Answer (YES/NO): NO